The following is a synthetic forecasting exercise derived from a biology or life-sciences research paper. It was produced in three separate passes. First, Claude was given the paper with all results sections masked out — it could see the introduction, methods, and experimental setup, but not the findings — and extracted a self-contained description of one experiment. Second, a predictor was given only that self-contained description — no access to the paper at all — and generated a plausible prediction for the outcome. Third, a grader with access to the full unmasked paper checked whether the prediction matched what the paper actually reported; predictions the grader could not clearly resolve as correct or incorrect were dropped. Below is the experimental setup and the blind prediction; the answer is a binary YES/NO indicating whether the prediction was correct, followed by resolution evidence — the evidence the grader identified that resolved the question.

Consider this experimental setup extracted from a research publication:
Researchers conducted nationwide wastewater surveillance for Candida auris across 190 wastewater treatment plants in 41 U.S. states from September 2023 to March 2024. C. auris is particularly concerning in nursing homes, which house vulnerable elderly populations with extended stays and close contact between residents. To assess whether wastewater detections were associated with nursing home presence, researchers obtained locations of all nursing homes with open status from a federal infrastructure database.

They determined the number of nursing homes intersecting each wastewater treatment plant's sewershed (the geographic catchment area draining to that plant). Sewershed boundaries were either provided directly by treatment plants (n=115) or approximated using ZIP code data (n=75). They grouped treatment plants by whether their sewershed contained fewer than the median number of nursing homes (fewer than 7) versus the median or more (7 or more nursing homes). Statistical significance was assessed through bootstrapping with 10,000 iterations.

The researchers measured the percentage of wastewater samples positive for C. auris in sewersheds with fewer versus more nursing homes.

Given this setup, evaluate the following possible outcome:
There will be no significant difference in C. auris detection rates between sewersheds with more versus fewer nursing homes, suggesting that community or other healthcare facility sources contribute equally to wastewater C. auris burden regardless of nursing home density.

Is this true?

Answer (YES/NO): NO